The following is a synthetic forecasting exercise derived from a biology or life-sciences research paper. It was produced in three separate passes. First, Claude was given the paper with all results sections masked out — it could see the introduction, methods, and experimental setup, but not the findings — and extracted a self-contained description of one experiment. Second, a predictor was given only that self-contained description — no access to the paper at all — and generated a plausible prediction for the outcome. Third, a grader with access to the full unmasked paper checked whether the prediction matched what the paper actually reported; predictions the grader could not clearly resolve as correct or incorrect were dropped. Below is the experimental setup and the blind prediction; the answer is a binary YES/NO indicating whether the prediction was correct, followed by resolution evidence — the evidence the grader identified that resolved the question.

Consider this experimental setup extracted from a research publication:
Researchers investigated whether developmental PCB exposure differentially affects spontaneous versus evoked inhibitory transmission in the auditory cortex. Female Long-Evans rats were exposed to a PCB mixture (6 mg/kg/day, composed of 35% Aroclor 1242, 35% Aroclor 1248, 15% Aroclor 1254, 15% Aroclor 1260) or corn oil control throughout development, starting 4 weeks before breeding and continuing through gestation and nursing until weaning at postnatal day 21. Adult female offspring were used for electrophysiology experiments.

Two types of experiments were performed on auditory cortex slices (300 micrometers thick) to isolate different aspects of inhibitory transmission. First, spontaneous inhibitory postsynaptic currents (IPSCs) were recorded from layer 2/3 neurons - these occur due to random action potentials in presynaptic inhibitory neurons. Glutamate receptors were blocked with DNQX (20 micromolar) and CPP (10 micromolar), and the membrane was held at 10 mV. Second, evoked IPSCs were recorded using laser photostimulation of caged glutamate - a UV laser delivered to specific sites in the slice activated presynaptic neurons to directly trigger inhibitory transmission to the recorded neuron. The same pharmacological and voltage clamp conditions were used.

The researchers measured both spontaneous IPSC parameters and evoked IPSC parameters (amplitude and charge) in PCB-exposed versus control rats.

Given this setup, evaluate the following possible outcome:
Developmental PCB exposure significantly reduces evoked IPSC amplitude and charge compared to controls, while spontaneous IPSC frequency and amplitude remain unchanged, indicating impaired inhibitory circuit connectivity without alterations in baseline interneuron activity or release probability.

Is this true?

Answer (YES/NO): NO